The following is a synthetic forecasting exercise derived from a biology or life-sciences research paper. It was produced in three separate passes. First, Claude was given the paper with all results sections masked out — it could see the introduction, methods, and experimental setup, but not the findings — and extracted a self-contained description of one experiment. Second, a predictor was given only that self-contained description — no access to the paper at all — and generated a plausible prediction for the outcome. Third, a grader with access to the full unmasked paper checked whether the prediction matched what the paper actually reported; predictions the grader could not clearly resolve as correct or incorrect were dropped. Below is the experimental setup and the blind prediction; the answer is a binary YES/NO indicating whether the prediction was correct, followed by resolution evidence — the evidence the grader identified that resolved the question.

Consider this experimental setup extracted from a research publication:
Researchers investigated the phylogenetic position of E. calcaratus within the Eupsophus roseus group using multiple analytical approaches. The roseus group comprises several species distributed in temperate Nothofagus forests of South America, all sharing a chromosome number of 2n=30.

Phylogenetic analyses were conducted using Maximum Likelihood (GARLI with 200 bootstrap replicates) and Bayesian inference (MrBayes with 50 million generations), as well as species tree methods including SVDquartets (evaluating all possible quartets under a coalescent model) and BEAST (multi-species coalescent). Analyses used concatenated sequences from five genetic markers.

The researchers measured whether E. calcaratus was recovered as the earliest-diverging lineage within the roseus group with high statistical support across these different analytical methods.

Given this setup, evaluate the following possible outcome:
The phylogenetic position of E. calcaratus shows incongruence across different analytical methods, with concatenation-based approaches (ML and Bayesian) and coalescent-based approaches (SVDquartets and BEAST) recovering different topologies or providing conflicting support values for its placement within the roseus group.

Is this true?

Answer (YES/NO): NO